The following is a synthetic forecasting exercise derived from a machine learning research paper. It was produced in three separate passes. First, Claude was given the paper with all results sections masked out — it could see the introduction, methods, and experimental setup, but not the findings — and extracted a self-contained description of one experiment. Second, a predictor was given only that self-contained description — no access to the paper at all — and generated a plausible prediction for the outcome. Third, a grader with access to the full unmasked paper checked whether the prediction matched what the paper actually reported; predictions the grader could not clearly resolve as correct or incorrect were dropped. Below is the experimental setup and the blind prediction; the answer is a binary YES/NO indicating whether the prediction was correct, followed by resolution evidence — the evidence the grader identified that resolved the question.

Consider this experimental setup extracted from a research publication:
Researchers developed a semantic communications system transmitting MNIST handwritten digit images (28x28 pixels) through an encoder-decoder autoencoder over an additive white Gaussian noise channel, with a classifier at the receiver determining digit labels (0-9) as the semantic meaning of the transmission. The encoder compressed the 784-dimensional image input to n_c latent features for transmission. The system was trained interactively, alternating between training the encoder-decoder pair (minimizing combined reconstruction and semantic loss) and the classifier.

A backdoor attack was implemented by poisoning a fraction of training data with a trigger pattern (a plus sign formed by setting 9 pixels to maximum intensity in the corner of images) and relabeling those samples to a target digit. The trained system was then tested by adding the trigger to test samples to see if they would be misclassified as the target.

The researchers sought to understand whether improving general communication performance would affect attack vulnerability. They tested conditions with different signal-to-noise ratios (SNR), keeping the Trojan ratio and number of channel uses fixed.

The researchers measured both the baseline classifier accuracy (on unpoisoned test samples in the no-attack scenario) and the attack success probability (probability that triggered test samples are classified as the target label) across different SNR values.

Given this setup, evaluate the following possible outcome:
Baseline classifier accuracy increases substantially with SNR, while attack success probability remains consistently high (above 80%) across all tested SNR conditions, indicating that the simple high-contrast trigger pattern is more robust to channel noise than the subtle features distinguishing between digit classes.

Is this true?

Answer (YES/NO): NO